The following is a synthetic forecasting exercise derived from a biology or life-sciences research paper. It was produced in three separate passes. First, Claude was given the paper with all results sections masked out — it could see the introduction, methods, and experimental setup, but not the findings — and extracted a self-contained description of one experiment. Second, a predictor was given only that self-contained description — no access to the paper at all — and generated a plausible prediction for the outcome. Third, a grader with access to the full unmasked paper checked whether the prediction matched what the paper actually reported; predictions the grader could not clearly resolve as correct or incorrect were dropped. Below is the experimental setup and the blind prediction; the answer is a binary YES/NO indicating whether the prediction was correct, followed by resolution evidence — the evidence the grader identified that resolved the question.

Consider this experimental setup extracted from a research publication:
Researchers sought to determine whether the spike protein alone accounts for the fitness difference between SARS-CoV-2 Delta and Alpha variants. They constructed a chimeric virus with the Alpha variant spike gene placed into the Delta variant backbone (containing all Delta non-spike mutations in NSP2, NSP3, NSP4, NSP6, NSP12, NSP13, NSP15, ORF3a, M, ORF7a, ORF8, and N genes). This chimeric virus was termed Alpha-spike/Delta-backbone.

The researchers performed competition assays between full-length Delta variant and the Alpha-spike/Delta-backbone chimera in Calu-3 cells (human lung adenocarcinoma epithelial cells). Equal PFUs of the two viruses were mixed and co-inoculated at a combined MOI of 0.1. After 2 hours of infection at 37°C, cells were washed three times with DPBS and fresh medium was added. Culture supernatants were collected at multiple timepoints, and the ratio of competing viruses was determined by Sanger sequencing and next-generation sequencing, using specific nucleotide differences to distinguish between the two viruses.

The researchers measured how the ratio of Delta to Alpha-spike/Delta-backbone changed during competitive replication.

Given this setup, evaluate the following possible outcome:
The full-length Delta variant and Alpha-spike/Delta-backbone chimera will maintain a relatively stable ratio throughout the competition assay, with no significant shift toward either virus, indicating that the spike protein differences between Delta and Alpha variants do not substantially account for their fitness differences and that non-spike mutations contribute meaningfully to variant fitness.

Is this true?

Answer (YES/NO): NO